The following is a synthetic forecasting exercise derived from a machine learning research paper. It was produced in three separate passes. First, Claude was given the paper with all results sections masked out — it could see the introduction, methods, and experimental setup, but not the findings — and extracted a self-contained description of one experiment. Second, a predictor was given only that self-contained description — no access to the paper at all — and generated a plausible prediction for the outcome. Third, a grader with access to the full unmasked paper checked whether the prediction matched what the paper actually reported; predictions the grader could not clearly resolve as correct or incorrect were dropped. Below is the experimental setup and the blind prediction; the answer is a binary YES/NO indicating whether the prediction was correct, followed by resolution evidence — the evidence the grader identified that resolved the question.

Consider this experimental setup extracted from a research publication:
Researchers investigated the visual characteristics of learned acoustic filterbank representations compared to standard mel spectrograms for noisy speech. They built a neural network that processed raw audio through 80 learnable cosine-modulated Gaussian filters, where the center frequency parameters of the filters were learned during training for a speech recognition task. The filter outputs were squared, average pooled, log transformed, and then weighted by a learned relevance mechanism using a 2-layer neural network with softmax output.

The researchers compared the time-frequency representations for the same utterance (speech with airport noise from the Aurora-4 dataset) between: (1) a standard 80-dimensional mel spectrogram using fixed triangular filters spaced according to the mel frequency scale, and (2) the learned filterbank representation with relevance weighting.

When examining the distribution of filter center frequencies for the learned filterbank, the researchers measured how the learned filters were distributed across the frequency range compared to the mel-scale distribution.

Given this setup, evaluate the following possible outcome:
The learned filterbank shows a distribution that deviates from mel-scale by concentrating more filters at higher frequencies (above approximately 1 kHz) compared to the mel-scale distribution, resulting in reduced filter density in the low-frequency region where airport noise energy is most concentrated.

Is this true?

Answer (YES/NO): NO